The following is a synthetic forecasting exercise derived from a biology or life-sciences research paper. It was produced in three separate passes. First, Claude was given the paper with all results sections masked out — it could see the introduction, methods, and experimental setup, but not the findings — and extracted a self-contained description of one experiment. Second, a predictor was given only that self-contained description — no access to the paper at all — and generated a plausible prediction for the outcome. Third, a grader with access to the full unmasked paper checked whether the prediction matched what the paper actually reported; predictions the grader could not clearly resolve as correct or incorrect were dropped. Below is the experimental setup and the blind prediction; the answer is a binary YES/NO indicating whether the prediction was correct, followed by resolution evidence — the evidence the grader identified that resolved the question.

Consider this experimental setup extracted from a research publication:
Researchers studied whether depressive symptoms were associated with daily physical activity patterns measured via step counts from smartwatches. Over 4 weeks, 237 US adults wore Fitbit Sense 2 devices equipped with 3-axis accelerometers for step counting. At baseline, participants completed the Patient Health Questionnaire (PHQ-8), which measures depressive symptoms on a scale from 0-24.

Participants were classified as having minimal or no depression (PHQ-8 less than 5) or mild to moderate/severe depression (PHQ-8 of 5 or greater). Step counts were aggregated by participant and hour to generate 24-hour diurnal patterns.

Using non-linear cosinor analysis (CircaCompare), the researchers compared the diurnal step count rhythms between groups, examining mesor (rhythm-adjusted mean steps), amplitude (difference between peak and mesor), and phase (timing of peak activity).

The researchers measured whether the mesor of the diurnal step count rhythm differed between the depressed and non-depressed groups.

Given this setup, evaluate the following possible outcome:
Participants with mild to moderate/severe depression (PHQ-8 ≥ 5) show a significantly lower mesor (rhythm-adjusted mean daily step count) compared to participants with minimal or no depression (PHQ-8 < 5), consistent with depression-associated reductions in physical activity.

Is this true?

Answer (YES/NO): NO